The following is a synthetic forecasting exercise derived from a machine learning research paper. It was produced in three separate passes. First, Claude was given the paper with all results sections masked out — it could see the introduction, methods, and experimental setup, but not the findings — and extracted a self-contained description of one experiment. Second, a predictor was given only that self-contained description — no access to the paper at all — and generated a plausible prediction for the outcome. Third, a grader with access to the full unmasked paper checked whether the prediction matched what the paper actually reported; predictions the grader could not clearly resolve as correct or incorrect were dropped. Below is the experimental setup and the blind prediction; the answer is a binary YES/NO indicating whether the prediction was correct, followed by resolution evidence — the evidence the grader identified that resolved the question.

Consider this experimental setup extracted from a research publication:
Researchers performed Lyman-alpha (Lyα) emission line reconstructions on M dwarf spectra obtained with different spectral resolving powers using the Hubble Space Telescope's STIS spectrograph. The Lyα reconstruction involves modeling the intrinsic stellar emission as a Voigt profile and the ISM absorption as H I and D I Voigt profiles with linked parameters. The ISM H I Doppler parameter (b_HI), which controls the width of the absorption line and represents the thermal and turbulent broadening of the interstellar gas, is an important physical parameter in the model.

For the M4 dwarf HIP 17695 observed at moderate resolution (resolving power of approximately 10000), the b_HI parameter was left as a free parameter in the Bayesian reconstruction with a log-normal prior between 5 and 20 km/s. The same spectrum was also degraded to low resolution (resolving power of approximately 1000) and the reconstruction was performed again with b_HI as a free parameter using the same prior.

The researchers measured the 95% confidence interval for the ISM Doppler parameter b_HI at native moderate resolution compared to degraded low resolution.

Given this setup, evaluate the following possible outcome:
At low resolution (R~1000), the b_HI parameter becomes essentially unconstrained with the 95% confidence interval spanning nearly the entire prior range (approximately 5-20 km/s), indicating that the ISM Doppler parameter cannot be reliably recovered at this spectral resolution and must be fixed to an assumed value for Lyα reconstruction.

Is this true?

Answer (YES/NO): YES